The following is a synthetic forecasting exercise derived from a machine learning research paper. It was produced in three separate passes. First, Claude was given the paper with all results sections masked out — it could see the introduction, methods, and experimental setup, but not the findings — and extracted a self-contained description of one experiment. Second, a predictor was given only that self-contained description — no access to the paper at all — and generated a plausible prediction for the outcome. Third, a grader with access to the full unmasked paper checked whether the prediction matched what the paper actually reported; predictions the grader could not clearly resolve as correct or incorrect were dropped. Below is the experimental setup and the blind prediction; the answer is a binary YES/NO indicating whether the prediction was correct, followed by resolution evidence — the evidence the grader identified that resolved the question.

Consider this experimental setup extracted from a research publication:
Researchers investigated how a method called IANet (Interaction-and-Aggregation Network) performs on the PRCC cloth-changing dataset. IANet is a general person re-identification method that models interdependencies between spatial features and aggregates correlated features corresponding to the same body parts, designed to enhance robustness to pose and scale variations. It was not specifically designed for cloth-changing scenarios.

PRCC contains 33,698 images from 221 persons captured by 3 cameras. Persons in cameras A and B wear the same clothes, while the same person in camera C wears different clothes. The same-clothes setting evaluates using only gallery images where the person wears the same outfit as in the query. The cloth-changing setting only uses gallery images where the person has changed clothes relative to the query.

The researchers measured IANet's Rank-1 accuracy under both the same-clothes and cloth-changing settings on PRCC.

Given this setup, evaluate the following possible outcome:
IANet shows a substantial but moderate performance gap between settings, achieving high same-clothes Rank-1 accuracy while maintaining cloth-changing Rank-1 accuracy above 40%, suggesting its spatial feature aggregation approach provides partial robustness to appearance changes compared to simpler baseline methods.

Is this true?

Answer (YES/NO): YES